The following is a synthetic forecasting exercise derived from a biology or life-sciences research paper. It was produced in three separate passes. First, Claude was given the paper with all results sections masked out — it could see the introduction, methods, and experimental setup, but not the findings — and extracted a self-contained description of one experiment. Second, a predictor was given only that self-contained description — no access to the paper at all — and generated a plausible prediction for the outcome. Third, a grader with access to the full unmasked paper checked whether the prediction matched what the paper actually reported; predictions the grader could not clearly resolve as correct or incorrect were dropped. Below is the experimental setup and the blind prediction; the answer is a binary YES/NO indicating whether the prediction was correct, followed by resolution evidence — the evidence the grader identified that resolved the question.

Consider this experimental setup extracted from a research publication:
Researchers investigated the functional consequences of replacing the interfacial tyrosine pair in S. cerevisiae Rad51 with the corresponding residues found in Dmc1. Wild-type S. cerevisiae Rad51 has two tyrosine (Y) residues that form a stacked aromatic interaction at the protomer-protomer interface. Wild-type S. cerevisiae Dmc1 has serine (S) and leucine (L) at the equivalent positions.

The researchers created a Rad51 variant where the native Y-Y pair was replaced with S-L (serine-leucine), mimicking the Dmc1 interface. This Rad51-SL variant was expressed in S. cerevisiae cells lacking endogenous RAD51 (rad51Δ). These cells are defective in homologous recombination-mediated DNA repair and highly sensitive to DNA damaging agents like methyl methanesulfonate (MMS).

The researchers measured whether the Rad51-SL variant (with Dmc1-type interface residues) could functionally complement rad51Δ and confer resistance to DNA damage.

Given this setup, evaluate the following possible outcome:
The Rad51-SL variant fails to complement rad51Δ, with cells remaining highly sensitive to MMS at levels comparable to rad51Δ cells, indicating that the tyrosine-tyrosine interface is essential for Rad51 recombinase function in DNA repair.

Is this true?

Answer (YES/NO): YES